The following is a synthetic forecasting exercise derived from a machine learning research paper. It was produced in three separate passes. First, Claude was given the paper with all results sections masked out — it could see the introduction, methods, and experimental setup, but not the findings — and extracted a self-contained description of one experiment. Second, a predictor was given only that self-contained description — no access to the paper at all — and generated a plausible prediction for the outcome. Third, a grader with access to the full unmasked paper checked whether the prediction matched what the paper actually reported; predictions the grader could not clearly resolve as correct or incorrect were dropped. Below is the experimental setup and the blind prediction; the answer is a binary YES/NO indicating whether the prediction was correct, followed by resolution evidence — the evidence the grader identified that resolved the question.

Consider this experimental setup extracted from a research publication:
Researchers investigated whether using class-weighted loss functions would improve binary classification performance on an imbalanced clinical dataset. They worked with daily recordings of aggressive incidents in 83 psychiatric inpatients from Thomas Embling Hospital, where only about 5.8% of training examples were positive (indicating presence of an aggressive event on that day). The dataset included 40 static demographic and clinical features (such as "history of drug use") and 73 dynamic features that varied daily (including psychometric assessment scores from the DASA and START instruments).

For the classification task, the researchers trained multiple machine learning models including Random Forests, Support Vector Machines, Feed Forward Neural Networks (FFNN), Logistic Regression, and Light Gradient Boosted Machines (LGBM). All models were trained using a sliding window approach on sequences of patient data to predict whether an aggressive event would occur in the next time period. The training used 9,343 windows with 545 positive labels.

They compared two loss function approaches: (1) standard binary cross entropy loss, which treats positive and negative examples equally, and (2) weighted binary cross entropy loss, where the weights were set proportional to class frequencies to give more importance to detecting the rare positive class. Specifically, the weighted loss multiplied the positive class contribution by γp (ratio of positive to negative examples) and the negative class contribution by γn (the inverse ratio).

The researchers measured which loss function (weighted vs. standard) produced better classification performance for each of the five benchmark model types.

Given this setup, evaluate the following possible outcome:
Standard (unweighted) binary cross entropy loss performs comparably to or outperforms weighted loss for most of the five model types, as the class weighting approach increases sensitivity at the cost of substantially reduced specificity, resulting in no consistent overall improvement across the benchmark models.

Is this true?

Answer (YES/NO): YES